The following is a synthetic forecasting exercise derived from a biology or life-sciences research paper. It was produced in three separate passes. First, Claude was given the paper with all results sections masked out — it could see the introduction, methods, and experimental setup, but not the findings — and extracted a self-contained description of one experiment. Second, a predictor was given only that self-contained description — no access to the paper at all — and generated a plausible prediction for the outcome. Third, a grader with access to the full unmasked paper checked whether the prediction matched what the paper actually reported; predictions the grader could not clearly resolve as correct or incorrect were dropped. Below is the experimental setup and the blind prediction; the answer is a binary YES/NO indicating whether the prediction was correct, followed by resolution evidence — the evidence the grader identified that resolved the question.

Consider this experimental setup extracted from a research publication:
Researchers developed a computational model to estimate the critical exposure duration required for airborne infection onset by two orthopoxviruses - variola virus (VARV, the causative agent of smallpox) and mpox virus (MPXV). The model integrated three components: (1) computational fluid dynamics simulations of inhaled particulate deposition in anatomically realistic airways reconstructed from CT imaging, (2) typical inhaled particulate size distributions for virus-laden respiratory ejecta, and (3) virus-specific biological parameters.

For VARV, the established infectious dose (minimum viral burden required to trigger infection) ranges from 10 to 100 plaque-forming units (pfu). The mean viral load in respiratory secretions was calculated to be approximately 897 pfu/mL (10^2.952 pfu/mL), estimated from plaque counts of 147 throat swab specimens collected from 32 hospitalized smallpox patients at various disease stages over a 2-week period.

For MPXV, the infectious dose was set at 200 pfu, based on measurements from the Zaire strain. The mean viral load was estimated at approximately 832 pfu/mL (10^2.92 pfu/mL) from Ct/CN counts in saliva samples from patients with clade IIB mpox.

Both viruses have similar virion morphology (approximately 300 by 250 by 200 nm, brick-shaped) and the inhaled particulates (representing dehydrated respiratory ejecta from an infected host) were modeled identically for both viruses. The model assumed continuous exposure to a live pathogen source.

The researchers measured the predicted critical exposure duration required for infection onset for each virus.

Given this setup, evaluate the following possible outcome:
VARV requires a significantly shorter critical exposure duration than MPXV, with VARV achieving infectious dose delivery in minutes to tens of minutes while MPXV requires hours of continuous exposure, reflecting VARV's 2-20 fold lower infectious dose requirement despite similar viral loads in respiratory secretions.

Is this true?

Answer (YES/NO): NO